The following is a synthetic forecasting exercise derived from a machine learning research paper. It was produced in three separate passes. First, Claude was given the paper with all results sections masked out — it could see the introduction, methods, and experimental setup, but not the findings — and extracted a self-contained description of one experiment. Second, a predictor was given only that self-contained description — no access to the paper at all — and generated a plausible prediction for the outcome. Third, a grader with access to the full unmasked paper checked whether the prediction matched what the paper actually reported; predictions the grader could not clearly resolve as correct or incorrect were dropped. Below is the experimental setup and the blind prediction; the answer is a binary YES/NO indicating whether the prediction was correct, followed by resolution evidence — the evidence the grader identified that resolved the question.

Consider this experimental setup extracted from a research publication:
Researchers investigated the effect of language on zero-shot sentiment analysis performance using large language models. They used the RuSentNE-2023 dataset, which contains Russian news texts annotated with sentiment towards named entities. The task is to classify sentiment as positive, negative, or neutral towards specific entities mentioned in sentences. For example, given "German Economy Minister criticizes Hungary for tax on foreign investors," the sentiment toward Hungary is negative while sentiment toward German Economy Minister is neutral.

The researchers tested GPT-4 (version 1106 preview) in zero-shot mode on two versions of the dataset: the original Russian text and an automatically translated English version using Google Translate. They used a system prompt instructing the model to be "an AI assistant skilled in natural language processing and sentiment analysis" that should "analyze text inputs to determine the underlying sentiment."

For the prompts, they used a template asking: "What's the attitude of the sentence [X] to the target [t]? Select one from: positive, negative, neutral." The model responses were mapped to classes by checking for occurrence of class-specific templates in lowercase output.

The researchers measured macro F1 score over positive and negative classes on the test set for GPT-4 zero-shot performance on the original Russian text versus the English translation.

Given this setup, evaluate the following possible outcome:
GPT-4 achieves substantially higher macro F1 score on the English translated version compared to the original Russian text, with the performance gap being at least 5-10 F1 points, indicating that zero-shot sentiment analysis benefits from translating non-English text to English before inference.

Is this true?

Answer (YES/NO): YES